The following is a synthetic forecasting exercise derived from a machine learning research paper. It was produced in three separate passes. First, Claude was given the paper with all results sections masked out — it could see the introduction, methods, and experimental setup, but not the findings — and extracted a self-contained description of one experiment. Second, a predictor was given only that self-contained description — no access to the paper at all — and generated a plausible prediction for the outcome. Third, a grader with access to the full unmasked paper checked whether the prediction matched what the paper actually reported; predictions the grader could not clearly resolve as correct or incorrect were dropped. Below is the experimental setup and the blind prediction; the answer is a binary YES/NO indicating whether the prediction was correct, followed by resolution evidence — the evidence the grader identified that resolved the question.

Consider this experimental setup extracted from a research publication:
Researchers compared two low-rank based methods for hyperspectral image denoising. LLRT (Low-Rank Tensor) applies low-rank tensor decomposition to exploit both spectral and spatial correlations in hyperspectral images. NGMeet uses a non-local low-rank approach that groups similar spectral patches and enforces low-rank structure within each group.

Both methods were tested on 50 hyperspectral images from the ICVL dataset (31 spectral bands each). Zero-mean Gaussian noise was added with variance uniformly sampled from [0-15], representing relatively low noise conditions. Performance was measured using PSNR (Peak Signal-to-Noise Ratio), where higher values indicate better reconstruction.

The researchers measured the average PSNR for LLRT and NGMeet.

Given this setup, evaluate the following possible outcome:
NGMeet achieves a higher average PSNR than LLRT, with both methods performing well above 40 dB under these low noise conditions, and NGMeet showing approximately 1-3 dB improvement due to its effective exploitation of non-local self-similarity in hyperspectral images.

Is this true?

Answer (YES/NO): NO